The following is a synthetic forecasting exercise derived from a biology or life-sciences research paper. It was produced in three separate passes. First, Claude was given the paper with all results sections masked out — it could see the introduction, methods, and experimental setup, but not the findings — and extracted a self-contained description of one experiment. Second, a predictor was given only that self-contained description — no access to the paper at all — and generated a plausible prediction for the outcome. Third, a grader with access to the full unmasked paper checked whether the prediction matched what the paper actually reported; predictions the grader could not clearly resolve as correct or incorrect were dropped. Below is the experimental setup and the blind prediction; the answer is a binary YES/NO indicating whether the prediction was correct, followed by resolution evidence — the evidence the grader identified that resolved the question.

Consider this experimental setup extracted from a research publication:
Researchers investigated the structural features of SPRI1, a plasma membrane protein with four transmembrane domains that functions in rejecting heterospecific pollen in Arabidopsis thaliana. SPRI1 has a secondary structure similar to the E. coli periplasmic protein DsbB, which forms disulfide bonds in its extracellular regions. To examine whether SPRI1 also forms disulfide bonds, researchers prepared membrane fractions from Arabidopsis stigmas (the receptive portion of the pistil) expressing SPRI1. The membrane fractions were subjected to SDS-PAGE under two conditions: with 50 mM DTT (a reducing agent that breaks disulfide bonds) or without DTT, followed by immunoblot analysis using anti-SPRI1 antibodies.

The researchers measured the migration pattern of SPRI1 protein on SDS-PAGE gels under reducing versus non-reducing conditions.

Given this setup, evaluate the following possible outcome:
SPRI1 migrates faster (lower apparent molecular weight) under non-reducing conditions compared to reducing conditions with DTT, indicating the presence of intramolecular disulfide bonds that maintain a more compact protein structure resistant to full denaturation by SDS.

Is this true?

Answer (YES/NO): NO